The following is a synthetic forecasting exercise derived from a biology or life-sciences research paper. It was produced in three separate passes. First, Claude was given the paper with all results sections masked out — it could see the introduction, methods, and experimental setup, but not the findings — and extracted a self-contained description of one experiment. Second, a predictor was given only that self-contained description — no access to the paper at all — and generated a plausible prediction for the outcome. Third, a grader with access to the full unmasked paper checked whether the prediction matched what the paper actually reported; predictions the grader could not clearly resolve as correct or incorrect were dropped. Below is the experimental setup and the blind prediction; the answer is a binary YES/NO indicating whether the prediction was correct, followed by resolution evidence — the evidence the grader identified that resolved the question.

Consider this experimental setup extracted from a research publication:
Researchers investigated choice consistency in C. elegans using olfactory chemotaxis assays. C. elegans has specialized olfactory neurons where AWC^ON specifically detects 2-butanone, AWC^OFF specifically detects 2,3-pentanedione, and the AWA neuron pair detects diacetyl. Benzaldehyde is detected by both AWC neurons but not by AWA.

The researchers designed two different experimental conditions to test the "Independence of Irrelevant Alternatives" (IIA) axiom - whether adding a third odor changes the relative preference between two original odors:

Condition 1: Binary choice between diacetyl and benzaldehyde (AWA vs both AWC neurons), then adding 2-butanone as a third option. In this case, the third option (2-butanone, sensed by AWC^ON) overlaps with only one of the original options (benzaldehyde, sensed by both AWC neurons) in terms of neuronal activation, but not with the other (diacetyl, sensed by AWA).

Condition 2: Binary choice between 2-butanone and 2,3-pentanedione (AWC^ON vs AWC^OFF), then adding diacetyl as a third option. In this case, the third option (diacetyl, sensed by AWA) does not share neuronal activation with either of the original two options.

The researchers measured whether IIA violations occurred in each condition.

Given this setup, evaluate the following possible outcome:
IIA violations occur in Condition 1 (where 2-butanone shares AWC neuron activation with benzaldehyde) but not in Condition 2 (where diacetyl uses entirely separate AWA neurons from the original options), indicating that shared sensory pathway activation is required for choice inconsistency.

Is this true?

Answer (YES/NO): YES